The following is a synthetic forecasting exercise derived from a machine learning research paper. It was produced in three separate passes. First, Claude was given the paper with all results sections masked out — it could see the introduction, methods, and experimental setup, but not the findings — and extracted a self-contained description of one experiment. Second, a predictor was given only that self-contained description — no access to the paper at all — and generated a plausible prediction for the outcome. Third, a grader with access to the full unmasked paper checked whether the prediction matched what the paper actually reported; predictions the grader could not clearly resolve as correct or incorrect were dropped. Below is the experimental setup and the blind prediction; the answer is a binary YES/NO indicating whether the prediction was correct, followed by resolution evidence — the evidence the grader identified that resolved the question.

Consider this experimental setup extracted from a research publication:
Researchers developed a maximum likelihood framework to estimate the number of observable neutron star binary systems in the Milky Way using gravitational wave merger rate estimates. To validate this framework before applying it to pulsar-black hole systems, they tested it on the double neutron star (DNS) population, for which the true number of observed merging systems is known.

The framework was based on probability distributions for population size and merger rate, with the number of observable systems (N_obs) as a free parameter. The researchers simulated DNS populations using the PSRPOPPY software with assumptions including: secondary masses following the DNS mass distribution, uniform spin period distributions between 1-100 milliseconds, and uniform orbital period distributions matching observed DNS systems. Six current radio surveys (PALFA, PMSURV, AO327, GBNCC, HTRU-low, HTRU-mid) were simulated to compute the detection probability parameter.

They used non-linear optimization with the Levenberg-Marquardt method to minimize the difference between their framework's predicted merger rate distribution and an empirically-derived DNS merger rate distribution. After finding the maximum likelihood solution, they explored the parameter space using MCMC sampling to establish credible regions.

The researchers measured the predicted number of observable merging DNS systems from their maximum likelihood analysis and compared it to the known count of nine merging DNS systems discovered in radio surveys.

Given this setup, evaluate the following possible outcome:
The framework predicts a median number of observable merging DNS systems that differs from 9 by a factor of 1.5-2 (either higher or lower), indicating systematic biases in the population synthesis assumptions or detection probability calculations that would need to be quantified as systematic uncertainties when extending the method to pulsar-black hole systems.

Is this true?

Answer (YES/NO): NO